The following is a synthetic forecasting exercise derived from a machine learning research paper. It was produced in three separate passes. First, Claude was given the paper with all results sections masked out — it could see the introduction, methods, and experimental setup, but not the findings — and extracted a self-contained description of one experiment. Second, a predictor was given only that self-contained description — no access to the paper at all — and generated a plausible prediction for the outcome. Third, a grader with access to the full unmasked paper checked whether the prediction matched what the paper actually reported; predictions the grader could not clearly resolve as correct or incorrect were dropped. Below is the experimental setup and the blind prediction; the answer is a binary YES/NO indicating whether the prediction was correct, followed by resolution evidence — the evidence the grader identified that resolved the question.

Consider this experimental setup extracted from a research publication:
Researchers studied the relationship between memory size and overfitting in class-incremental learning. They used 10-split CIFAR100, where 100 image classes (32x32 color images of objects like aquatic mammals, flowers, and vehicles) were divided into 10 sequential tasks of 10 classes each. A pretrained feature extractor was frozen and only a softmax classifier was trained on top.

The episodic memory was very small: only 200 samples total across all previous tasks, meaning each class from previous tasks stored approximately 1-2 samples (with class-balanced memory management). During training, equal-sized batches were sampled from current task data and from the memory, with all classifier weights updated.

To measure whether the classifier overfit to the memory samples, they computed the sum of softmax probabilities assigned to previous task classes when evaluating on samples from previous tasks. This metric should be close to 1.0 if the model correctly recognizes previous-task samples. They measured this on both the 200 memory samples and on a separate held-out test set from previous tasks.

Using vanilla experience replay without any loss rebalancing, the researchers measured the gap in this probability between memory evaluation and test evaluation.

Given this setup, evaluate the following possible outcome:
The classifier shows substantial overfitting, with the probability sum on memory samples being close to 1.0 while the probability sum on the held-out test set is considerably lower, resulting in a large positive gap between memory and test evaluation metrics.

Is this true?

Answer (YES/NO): YES